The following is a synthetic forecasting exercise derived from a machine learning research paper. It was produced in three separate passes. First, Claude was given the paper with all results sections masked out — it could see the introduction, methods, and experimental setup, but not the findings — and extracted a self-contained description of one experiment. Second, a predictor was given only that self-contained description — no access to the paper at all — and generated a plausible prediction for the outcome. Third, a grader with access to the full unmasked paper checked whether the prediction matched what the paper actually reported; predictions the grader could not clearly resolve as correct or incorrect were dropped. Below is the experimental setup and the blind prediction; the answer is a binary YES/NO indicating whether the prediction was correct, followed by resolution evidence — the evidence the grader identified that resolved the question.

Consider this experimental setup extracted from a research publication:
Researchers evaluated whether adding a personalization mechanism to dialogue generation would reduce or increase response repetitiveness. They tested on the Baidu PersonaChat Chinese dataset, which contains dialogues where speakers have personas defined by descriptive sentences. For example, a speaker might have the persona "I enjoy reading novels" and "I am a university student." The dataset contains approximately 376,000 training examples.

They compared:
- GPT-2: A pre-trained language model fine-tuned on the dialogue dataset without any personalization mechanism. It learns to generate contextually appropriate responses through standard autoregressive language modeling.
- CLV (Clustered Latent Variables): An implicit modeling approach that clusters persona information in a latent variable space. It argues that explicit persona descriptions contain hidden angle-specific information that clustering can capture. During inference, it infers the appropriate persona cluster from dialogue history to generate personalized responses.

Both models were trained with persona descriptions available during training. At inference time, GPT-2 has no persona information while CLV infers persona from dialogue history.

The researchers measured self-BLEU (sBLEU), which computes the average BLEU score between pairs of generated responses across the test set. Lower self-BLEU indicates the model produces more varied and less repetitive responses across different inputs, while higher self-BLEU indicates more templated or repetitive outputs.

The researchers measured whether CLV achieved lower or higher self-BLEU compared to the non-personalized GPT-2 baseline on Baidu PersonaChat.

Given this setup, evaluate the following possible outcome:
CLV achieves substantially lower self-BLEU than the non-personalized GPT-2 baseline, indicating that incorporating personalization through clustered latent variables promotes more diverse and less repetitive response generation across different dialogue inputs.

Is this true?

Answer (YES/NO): NO